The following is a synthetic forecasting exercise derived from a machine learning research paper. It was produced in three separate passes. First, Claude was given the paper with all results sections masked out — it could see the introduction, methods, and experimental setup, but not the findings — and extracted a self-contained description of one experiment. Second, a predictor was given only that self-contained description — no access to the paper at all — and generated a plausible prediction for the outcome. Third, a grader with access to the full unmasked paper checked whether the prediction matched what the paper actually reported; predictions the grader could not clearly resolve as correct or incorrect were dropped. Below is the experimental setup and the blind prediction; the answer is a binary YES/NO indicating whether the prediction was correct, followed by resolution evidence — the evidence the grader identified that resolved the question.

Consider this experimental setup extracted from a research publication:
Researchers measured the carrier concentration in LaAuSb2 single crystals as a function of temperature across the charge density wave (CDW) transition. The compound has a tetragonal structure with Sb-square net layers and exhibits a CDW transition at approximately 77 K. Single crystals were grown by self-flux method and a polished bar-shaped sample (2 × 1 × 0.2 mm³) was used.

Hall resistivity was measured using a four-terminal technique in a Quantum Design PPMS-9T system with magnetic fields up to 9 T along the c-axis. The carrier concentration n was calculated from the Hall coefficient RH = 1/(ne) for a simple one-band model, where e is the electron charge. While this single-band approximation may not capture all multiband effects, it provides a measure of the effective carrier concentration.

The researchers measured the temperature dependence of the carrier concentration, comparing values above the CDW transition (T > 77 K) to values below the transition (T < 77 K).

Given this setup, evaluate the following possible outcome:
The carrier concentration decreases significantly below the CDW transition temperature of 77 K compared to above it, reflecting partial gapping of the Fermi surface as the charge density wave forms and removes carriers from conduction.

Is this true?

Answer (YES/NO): YES